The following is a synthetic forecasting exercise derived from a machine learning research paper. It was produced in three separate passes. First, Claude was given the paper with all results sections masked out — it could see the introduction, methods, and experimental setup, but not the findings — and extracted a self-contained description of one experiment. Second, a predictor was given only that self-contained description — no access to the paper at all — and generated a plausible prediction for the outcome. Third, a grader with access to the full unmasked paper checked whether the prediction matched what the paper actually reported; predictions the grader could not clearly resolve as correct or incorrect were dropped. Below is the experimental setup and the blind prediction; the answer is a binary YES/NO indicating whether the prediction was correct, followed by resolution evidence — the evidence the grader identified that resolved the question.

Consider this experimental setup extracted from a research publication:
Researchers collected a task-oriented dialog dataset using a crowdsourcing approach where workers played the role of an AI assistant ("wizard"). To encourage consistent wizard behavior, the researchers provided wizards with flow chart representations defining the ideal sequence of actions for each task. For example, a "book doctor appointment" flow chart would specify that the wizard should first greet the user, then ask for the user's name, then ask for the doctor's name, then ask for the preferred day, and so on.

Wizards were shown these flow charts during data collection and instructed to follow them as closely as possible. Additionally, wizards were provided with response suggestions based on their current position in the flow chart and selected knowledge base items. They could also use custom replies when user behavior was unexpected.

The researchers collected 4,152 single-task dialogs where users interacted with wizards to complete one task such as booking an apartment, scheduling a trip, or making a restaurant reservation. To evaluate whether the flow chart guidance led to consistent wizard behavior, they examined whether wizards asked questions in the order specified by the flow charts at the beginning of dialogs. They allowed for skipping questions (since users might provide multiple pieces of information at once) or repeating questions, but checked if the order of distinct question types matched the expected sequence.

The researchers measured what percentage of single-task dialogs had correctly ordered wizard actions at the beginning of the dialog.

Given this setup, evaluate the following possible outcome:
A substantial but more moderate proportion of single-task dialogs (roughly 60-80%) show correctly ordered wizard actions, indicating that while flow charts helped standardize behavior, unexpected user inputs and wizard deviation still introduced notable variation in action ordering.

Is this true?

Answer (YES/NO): NO